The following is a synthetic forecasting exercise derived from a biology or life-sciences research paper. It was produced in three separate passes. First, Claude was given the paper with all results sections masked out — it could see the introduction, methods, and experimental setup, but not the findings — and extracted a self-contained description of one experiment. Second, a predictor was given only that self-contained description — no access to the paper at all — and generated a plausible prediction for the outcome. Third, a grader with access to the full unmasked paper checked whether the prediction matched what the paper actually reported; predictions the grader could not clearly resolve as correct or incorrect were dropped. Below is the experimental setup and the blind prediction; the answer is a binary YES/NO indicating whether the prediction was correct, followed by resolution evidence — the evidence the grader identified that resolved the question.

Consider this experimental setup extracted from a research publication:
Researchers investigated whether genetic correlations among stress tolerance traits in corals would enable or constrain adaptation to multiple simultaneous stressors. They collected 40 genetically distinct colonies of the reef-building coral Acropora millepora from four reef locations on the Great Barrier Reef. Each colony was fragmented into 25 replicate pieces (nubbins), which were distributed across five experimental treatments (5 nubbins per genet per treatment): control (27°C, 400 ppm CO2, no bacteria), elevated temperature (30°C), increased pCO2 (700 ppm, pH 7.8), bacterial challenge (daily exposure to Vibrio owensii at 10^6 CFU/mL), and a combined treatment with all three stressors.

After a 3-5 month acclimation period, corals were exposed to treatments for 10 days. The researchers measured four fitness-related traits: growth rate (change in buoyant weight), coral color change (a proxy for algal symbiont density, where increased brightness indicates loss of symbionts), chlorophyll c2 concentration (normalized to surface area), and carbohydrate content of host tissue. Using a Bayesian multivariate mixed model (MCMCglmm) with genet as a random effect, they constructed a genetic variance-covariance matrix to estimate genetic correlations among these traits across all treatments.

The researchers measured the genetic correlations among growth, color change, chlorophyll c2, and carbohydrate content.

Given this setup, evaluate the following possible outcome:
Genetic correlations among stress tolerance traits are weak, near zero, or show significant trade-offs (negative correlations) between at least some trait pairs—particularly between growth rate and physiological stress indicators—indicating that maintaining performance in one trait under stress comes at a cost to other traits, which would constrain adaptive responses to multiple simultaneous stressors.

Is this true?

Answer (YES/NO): NO